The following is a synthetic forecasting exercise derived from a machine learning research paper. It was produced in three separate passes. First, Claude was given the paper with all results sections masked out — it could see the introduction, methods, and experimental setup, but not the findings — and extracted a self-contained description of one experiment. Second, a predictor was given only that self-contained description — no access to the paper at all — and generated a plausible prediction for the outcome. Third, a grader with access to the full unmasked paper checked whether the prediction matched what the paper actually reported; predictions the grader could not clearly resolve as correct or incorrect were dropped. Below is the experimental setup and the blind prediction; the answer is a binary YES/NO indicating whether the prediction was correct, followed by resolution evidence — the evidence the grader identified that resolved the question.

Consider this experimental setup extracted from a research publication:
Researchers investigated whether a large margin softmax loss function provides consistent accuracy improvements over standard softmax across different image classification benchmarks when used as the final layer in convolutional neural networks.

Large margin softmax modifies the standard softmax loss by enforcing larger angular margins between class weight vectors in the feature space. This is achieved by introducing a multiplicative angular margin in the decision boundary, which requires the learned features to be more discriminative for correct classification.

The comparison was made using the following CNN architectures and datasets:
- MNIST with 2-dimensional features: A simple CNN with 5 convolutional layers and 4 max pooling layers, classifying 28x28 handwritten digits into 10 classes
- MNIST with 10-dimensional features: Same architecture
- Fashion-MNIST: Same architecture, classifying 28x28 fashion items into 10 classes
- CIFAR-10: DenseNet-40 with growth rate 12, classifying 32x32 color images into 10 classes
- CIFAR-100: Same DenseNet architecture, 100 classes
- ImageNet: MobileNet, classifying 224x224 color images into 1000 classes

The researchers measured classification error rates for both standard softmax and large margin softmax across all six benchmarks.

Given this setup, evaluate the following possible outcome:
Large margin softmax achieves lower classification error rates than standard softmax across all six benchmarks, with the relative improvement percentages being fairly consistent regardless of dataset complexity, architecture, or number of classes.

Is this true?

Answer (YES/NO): NO